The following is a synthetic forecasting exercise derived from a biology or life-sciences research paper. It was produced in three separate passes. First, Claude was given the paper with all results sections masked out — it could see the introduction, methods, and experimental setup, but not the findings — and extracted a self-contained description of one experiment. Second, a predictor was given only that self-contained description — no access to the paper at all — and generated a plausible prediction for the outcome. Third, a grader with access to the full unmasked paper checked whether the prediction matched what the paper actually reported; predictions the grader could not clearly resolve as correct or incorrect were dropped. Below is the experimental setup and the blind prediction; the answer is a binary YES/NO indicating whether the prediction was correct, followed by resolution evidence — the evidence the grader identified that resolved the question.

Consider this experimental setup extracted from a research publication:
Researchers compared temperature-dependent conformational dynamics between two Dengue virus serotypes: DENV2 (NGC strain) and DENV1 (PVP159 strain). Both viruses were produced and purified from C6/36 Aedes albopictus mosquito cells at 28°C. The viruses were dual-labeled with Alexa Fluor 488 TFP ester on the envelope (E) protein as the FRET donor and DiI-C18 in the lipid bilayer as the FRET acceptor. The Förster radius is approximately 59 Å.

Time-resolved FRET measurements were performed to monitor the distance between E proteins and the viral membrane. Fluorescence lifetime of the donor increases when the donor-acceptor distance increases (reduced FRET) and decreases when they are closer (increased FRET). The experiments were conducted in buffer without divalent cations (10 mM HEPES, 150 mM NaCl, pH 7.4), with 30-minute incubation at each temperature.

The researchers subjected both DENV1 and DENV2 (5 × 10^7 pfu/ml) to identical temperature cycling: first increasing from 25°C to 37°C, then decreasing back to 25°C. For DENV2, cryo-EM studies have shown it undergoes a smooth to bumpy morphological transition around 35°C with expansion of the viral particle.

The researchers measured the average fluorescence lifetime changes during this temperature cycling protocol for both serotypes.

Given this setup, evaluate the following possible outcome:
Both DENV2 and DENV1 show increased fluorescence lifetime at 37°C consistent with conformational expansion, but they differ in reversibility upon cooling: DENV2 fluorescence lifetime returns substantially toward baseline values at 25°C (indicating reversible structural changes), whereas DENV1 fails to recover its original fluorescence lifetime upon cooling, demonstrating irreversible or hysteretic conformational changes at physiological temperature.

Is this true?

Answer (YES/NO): NO